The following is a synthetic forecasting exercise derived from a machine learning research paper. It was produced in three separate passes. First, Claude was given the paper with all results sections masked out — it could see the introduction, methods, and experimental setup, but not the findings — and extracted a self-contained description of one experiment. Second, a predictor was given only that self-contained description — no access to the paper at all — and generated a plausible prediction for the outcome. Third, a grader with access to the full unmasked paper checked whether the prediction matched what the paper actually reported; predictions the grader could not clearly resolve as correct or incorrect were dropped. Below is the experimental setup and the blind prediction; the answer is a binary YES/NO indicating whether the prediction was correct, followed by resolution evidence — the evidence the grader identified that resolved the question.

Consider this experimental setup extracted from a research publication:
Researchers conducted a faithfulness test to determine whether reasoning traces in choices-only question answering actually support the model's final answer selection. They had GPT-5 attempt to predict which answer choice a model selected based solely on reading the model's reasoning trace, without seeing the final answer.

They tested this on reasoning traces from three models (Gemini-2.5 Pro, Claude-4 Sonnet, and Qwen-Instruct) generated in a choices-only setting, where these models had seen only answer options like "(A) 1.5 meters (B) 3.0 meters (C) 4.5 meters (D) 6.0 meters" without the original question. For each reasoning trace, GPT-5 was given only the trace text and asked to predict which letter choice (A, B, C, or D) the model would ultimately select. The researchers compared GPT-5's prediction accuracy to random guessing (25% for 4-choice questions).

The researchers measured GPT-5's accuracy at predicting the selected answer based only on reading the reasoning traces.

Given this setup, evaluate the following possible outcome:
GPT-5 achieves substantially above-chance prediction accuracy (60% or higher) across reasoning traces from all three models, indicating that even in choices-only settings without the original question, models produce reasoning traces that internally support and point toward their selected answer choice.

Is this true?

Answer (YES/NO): YES